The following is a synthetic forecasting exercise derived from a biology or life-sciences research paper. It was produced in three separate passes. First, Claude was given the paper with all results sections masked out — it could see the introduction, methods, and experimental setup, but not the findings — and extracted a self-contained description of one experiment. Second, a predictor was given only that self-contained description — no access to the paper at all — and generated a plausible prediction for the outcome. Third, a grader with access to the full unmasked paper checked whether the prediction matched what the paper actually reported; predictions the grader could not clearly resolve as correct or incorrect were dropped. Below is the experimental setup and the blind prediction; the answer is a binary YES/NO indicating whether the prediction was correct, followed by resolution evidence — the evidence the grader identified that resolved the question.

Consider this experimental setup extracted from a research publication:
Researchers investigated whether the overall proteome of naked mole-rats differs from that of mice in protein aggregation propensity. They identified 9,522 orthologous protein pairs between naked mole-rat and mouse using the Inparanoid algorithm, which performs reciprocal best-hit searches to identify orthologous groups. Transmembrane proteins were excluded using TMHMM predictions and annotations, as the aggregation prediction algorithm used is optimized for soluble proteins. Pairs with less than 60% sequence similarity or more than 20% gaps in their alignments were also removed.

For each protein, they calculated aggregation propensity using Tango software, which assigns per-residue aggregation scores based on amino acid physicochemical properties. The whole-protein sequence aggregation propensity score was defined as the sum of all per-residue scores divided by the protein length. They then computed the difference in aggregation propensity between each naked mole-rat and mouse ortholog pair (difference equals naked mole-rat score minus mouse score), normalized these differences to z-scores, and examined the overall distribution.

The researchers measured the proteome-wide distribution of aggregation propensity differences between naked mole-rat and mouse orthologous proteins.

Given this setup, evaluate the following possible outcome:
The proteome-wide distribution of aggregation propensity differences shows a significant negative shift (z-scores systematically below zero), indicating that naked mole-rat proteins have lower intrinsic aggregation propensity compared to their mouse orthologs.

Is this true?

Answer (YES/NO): NO